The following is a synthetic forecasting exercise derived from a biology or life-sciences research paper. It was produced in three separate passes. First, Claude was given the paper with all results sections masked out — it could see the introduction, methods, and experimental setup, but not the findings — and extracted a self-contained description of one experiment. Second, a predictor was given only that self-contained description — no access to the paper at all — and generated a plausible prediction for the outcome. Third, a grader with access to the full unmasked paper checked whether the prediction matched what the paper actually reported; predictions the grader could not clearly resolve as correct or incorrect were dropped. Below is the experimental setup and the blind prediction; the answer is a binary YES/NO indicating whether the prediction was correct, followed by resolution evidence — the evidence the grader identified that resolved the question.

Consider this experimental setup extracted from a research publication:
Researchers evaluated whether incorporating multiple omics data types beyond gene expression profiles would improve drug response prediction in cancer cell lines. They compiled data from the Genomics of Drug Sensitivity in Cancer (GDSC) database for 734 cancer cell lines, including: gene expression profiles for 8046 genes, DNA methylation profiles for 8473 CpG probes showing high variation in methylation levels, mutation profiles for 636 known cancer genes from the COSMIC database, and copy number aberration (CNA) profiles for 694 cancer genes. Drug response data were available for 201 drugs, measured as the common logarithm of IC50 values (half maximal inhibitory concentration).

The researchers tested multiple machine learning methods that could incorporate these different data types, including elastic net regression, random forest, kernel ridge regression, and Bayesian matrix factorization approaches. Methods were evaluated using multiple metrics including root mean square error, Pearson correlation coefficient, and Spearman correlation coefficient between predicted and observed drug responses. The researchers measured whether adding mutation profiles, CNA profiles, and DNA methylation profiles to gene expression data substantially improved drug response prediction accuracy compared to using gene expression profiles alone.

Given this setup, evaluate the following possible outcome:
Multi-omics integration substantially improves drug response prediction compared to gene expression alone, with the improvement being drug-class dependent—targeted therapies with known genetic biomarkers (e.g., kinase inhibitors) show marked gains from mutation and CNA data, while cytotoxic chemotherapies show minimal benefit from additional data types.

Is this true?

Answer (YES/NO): NO